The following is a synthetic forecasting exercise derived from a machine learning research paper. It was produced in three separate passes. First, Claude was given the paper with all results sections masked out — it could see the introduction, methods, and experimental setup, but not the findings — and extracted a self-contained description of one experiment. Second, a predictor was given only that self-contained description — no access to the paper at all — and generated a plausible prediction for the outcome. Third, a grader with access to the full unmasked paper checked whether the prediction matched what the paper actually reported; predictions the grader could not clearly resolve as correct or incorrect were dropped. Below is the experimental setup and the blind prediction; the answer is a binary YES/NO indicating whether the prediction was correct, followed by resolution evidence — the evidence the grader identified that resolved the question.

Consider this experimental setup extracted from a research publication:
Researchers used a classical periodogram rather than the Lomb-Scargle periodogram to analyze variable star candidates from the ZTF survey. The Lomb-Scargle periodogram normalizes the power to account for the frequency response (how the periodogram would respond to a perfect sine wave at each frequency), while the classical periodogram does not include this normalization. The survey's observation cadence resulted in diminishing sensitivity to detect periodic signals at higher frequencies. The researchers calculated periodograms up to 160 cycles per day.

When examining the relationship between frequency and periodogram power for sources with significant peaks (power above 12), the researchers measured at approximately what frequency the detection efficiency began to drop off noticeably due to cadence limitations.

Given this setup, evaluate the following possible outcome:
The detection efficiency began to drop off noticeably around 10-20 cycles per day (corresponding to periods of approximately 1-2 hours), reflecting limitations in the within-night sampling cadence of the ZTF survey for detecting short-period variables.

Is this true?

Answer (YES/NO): YES